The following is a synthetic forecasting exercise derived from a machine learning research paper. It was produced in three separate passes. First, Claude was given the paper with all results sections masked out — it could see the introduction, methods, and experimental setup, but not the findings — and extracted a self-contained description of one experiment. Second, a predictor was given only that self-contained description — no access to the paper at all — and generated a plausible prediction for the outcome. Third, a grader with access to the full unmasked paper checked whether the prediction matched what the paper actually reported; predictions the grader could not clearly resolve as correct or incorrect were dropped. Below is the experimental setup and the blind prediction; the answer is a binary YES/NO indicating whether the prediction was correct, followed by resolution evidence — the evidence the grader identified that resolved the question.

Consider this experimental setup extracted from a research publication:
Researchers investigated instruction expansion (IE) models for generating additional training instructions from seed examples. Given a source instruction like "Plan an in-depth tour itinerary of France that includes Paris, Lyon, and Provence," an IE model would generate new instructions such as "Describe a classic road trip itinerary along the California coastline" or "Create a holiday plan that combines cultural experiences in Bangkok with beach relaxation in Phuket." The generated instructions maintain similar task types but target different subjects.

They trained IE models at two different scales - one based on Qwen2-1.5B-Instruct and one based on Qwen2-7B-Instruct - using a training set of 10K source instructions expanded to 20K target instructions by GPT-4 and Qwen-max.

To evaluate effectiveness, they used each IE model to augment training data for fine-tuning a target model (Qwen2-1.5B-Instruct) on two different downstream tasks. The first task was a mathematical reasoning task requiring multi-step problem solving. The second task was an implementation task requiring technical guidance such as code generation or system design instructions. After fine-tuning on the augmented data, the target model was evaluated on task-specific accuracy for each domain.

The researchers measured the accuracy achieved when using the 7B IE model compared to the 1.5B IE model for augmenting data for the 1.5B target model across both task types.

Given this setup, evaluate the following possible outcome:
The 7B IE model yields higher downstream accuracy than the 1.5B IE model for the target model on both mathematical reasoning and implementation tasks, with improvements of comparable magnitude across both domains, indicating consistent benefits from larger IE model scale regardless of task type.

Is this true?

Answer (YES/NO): NO